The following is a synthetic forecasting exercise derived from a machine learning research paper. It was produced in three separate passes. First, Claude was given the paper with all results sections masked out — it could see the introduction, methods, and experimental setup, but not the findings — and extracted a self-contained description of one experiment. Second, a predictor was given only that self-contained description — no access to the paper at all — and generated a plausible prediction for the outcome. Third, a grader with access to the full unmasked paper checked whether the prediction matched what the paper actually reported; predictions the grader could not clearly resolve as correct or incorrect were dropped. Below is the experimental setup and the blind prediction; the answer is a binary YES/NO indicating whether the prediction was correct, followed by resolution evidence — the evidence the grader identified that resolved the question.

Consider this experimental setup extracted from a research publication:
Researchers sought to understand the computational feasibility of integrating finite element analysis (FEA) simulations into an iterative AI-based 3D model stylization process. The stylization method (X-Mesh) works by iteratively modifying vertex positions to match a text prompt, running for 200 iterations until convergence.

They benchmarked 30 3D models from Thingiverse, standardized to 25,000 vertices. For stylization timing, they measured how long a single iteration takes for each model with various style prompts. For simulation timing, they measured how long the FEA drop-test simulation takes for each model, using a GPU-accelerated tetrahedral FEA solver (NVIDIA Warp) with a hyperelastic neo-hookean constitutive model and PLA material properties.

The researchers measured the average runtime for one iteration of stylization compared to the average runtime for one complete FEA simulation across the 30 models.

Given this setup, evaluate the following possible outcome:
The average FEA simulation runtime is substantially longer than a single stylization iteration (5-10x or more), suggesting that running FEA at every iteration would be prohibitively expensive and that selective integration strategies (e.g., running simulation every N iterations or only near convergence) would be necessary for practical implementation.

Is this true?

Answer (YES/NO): YES